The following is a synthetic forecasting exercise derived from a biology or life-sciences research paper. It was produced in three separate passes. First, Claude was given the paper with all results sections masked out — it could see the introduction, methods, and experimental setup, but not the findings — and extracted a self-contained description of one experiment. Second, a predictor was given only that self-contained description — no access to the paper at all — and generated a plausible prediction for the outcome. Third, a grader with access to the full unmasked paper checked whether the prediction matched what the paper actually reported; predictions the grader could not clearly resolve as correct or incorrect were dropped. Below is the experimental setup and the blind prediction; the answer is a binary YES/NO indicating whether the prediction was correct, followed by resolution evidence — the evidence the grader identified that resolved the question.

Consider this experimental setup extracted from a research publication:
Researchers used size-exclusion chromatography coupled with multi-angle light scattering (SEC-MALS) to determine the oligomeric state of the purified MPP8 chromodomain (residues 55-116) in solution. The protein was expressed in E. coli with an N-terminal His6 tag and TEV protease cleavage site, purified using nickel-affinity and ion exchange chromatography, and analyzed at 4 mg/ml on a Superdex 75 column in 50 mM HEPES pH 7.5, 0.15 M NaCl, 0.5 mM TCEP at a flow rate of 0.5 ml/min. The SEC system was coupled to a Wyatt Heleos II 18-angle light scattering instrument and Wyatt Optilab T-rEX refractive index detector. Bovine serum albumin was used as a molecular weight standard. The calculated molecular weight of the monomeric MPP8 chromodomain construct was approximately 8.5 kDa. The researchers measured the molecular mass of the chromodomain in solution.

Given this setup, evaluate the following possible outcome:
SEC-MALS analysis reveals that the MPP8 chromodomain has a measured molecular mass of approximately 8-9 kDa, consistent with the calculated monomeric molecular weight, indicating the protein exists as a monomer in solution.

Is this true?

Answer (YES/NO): YES